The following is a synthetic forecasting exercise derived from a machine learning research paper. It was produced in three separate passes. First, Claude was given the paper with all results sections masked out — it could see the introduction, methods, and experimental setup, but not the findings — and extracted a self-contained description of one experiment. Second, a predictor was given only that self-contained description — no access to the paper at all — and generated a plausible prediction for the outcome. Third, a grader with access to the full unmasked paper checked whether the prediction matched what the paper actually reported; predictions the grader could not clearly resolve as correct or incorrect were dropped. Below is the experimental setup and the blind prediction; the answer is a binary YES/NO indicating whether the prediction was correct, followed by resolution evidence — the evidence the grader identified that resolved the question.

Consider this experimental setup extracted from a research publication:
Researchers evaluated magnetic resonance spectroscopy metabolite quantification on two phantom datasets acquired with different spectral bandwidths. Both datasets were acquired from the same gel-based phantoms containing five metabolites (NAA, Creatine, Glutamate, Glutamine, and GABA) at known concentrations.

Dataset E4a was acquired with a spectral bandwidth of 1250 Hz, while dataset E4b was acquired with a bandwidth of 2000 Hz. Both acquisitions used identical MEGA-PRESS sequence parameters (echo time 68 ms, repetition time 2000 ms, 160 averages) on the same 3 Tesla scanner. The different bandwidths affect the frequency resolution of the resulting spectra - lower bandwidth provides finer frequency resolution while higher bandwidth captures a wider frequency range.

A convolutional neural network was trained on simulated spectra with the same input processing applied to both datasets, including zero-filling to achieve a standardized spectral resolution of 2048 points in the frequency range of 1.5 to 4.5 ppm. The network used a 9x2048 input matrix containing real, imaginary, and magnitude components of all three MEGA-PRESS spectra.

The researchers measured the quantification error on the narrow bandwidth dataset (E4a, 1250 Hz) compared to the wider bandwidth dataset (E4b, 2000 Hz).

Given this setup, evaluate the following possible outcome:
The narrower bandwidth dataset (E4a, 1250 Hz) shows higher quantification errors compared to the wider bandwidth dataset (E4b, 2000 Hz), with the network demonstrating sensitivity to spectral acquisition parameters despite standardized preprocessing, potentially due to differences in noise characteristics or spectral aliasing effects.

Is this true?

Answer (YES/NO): NO